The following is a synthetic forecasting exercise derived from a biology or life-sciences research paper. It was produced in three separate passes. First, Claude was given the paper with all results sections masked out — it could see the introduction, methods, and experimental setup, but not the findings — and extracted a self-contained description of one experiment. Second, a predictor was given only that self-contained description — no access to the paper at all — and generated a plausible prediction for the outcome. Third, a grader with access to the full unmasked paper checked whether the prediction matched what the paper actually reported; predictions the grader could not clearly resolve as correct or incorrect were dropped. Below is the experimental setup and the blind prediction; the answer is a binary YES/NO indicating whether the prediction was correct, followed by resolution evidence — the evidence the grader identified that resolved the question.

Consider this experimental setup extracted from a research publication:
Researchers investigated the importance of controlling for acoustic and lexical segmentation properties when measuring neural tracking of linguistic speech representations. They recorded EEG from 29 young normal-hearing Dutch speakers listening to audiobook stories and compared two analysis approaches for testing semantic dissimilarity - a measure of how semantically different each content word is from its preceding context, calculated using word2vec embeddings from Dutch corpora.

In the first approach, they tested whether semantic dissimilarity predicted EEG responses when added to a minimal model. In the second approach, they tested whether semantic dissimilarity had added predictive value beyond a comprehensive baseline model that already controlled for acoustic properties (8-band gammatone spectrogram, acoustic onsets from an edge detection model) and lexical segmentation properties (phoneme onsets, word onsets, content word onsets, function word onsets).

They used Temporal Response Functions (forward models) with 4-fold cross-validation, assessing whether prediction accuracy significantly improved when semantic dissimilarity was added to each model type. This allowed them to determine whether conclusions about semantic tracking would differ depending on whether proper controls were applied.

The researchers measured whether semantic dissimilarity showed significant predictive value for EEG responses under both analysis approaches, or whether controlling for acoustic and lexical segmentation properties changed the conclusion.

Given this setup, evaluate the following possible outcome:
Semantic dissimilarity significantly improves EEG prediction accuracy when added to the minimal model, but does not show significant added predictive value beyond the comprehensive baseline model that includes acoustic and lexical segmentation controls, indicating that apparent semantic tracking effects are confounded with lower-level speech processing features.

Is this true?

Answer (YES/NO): YES